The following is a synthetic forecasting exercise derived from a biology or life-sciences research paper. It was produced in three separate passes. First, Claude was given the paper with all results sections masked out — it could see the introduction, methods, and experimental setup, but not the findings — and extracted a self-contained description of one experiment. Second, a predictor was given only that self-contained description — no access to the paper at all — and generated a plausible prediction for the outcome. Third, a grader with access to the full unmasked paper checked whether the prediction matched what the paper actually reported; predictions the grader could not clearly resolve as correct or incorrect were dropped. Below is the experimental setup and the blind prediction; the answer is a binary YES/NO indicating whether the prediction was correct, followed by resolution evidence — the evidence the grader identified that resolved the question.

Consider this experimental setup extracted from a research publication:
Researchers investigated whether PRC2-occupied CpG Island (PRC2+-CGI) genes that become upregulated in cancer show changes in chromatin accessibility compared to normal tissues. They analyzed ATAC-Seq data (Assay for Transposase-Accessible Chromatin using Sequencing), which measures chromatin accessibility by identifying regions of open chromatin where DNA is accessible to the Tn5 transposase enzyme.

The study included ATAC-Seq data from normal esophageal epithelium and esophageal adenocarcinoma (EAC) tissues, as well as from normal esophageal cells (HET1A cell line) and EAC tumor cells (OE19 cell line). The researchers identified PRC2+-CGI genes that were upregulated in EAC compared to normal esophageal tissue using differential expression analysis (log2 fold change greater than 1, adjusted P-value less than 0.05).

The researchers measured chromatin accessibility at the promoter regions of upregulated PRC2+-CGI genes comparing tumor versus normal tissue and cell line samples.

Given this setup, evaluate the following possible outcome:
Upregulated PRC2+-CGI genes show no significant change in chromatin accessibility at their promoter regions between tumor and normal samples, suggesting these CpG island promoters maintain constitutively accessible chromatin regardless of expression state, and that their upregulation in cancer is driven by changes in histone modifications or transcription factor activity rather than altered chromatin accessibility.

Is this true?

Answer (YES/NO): NO